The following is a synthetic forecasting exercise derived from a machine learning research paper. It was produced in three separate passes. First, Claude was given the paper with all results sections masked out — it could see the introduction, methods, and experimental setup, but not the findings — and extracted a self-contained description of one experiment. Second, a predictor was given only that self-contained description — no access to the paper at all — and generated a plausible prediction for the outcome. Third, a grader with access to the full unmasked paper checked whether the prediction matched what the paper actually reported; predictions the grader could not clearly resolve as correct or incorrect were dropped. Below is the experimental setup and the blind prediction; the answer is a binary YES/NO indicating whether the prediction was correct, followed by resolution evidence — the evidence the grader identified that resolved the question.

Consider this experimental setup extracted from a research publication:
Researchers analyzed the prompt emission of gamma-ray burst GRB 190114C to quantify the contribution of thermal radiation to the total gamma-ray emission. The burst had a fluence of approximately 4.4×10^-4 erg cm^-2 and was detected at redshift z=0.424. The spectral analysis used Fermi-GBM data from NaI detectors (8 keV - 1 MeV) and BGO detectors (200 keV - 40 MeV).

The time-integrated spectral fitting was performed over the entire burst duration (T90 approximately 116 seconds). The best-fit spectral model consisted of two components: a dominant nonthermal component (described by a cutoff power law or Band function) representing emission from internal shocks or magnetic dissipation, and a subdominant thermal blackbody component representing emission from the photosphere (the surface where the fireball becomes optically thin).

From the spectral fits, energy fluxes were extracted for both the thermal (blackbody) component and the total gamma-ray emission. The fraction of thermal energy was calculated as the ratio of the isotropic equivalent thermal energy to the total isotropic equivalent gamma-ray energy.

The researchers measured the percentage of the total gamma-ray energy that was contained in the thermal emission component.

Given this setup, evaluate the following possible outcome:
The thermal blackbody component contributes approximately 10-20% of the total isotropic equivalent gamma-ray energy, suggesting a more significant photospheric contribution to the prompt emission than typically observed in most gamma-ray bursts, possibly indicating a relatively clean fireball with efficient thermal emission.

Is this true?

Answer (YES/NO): YES